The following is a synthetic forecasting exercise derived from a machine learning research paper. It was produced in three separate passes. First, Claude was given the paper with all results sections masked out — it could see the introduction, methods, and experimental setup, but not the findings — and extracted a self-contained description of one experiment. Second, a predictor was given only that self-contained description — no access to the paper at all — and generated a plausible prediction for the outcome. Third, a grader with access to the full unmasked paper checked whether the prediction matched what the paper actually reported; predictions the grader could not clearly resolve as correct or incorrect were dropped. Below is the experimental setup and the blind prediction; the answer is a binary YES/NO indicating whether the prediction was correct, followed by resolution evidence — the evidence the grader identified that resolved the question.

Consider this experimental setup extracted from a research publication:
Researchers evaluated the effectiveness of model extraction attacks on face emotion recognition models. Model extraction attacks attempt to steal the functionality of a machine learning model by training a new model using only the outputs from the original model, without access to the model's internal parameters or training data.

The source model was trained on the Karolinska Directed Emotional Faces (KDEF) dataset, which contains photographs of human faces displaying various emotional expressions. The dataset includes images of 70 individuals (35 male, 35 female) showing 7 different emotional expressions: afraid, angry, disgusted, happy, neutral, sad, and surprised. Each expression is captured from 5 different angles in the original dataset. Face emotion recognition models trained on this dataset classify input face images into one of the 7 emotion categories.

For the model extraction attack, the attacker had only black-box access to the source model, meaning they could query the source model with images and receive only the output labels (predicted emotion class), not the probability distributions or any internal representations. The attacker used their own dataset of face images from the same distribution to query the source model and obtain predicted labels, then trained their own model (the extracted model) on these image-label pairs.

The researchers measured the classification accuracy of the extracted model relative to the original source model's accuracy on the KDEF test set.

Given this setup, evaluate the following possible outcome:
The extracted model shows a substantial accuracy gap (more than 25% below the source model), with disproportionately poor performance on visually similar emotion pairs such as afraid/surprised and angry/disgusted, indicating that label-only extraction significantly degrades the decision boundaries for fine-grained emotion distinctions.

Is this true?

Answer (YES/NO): NO